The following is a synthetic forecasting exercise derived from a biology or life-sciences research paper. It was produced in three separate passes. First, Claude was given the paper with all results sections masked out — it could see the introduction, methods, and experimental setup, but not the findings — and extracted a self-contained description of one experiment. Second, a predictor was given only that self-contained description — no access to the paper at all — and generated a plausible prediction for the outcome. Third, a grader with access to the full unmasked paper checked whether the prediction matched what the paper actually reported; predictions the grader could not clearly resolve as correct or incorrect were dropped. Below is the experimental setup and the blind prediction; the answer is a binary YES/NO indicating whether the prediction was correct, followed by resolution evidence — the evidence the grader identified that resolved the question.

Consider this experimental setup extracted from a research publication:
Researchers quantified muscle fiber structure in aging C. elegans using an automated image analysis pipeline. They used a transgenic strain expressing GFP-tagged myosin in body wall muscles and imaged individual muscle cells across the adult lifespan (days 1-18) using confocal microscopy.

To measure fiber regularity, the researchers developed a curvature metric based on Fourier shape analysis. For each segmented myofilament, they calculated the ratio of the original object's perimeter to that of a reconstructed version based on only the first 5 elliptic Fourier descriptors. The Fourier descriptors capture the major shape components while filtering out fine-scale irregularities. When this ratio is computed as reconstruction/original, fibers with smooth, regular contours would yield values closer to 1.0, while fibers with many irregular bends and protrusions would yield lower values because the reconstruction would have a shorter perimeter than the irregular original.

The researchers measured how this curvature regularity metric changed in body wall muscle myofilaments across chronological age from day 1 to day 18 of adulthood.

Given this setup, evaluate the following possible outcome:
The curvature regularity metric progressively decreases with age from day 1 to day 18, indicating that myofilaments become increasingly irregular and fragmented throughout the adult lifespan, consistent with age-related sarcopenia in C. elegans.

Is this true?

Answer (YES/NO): YES